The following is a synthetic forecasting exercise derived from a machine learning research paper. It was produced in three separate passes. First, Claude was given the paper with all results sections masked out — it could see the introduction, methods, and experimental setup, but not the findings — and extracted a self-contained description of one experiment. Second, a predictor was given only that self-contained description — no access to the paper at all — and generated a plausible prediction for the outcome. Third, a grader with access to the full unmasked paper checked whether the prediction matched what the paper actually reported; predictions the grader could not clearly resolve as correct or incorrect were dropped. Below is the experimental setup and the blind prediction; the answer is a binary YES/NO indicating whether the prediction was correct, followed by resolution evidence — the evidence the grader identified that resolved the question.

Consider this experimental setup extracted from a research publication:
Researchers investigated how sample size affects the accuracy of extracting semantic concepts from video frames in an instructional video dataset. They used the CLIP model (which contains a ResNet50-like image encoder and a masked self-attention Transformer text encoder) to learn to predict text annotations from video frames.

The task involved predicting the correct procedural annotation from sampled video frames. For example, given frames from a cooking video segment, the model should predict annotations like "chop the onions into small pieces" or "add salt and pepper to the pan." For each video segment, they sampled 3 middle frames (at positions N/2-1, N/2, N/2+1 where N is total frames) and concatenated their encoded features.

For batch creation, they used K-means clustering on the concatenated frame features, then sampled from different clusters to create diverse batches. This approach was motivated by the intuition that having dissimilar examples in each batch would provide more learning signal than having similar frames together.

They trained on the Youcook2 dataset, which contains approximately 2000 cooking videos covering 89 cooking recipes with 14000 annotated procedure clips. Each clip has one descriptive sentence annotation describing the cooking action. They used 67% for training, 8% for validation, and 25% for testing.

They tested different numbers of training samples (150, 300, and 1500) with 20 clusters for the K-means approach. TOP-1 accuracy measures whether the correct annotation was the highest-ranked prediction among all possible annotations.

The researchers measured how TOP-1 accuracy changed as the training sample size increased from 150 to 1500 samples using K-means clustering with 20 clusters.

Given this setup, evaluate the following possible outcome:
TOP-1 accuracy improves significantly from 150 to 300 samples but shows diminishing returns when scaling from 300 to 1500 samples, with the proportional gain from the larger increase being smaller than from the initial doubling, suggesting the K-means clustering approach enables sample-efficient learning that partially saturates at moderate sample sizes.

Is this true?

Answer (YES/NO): NO